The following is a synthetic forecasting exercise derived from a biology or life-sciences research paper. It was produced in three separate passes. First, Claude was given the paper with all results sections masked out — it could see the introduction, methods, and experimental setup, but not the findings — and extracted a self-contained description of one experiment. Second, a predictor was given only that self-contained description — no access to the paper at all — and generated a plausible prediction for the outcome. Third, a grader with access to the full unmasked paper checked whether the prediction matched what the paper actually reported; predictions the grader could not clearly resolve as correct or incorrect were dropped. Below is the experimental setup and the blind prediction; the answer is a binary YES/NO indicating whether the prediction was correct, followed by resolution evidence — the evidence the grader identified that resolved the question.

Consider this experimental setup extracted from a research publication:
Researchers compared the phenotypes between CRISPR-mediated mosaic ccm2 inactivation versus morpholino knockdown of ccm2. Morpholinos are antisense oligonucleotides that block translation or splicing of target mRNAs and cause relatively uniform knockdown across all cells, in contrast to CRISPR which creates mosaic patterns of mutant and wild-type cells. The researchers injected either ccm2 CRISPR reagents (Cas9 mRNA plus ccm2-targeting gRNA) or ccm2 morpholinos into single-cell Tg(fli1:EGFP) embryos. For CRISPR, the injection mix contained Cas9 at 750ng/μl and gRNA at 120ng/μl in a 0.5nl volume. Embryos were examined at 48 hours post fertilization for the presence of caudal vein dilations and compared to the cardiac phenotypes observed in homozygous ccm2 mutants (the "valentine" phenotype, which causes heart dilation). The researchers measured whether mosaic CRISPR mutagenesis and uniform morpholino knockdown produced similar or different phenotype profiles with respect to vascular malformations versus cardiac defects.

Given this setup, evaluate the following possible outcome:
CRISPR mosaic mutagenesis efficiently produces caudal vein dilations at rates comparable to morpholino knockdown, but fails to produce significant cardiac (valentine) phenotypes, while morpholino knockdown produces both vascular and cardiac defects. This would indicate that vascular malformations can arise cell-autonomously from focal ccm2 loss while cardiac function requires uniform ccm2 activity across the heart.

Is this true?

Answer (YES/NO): NO